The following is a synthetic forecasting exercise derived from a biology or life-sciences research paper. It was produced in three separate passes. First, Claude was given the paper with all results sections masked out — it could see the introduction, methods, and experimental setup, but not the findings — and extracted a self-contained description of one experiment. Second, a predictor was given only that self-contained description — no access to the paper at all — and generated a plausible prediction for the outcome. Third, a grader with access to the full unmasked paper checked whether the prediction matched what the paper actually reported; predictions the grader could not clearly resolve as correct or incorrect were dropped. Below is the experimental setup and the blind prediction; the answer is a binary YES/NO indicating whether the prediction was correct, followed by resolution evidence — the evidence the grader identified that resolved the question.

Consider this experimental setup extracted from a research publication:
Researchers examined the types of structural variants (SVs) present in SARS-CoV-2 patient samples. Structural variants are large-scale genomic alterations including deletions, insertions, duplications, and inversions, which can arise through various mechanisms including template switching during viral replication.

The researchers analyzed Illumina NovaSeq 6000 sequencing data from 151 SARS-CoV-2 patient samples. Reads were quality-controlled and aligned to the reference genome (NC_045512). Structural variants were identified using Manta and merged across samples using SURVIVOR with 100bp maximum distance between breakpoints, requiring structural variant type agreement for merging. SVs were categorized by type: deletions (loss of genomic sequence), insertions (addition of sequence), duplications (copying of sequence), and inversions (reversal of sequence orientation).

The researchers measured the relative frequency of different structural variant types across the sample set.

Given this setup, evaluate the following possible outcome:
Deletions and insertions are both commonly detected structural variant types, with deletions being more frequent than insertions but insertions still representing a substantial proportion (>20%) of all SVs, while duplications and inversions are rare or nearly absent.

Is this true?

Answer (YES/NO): NO